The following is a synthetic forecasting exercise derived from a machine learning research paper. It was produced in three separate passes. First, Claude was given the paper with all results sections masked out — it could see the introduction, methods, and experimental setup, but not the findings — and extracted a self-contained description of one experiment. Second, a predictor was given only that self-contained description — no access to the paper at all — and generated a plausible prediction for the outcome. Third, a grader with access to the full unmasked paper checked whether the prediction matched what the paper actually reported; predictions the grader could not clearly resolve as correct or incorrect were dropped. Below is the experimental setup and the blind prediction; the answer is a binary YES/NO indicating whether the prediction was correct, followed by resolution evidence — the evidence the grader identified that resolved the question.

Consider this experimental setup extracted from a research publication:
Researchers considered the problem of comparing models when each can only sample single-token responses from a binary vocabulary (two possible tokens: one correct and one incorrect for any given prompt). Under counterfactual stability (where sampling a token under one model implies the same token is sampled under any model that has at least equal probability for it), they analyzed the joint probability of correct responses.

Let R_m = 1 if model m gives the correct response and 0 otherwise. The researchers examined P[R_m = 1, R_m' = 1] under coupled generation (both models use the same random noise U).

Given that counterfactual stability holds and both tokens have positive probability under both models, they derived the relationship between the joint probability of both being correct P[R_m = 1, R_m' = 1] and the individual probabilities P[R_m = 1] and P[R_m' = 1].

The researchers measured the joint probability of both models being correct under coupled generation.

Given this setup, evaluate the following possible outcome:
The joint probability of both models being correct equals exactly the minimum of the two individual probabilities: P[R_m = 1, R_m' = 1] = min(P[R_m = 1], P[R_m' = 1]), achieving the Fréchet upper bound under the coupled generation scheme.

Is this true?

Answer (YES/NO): YES